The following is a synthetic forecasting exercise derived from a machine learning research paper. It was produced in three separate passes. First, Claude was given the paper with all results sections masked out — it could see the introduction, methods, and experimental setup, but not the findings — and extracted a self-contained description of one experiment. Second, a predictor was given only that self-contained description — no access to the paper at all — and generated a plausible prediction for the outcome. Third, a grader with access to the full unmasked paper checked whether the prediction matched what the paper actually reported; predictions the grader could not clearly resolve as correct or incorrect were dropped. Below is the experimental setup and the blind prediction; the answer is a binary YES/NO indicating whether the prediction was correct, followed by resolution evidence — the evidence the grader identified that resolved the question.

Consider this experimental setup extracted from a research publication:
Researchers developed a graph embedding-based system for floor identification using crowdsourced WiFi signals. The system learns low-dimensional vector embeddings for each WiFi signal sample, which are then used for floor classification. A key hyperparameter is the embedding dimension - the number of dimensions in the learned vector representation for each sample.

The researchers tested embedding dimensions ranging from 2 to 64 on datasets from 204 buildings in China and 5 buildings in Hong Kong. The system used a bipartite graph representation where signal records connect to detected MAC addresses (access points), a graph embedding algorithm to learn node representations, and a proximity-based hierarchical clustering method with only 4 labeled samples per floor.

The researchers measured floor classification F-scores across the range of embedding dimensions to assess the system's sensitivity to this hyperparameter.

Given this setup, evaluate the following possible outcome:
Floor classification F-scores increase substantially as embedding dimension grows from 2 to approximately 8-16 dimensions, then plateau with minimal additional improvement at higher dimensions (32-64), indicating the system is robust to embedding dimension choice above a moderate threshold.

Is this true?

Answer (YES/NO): NO